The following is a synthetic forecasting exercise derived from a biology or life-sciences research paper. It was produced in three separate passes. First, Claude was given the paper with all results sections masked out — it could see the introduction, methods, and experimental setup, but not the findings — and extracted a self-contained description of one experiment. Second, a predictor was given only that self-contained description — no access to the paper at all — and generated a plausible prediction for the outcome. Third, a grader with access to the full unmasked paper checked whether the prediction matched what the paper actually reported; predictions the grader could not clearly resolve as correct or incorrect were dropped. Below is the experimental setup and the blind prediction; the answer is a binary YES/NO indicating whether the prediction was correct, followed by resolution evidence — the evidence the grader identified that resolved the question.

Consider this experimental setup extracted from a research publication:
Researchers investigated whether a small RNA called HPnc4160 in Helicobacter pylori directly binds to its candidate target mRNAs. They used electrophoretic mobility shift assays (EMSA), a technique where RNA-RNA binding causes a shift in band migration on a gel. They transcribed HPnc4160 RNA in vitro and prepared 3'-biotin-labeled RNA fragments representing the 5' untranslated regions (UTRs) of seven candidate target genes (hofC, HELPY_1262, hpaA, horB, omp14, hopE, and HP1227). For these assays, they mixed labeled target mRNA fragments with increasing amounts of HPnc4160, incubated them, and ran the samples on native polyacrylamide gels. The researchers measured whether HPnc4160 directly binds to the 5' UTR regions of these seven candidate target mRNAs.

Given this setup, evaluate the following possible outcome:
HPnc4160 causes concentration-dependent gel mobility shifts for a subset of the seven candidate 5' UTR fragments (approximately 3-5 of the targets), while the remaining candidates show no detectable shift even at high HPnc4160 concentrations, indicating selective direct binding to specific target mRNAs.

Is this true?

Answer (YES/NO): NO